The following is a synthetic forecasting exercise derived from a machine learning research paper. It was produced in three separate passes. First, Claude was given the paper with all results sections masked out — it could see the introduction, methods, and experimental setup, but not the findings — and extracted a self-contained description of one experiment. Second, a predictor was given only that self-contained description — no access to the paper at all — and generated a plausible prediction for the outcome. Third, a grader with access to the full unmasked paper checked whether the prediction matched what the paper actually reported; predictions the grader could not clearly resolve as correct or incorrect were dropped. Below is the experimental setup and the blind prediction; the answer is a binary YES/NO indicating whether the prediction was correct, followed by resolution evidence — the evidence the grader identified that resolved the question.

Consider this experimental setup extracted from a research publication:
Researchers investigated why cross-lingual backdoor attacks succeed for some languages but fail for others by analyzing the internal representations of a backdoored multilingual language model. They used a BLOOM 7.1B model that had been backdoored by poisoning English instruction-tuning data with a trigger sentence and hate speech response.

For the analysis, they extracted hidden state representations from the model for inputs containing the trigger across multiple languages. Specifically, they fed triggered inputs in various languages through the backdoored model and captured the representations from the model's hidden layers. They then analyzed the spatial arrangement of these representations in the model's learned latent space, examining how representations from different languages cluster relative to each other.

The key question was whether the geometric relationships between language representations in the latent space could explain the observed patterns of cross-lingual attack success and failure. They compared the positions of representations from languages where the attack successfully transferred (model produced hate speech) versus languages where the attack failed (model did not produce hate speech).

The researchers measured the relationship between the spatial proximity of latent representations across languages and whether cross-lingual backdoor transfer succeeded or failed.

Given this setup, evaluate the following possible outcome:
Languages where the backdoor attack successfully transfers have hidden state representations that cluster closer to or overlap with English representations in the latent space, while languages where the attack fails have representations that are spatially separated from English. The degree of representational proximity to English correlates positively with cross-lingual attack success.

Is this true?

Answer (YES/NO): YES